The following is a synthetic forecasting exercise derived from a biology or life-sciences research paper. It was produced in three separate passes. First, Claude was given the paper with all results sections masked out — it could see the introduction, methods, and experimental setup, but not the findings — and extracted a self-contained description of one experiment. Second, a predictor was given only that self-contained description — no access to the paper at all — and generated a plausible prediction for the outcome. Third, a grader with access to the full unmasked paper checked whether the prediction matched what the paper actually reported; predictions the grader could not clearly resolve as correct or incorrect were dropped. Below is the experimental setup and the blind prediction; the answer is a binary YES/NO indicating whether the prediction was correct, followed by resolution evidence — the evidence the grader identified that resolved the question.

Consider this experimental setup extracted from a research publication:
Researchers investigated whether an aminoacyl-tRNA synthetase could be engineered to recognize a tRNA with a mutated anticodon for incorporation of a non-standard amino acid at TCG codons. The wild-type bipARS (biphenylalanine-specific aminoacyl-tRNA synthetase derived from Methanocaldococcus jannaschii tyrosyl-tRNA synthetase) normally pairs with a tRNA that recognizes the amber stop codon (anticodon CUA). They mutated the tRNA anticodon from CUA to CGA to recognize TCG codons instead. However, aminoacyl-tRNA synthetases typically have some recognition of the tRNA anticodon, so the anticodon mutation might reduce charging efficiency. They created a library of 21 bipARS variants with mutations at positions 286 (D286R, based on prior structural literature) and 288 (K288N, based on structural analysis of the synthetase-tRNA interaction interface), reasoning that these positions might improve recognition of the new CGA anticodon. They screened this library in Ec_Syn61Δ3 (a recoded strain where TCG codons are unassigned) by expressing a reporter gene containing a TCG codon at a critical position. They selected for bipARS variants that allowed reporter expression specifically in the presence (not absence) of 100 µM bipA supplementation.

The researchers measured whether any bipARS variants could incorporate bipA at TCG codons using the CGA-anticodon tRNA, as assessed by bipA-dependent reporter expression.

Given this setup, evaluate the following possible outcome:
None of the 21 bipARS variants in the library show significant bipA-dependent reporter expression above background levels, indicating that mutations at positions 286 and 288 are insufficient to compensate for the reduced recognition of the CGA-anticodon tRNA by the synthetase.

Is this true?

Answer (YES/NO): NO